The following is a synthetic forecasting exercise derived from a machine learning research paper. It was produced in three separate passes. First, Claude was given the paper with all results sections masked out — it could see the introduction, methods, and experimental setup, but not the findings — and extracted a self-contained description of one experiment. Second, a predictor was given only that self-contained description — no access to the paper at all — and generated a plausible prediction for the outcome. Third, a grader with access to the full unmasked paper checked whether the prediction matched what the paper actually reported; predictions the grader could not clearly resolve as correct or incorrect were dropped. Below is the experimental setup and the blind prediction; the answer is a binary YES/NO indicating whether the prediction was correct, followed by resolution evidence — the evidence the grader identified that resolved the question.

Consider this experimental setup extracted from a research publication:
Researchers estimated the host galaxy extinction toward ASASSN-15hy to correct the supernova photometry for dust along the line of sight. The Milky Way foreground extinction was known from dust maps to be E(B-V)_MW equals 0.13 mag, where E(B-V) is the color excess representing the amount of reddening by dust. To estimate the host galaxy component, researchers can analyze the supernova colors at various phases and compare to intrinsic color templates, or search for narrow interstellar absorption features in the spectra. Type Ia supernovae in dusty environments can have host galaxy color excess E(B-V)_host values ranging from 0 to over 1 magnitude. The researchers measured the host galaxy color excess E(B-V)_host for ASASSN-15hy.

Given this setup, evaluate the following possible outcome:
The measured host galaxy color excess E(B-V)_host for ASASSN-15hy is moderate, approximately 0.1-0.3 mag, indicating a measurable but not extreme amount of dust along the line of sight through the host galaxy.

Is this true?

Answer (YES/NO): NO